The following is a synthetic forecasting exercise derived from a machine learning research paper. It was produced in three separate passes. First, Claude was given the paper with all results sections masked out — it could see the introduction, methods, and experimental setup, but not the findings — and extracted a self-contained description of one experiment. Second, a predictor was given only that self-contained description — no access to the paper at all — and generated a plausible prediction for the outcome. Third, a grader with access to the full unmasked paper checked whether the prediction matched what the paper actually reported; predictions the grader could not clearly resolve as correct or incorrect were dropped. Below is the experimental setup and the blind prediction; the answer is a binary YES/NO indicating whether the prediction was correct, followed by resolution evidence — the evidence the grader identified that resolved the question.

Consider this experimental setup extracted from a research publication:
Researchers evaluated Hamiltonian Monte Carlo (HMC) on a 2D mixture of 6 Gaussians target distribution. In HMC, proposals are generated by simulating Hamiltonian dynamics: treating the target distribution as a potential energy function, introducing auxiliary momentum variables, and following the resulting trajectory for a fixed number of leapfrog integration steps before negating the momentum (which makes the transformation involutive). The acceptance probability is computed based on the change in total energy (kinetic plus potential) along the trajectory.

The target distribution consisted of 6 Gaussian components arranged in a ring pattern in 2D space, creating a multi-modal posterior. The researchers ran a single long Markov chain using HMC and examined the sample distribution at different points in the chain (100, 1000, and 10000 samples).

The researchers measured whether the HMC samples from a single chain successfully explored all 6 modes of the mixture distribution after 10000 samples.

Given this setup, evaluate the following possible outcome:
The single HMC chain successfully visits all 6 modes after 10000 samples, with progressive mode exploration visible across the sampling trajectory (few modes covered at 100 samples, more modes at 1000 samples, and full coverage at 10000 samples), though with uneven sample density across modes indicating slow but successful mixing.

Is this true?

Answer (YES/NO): NO